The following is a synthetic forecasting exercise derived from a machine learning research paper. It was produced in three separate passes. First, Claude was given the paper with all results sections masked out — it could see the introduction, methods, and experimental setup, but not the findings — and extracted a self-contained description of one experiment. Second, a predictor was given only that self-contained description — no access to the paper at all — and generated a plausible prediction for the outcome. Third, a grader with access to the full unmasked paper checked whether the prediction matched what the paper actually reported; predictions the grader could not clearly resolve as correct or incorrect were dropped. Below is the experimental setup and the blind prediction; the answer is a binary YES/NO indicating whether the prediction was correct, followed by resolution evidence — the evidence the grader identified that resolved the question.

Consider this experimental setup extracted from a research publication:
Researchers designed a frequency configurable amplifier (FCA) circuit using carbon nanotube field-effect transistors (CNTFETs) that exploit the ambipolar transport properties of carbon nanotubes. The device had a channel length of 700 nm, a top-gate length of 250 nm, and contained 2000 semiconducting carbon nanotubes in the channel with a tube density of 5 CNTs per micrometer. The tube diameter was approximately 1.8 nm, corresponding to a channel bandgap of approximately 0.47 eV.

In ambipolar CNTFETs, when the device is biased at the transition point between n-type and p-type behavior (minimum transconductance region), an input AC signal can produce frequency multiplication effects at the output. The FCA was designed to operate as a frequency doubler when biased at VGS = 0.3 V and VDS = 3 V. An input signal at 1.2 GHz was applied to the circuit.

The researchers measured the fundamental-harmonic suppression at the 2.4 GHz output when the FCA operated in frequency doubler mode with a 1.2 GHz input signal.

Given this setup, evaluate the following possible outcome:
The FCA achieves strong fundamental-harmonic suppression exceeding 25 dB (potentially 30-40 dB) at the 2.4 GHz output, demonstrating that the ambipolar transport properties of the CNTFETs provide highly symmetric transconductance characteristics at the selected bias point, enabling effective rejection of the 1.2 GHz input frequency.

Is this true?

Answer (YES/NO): NO